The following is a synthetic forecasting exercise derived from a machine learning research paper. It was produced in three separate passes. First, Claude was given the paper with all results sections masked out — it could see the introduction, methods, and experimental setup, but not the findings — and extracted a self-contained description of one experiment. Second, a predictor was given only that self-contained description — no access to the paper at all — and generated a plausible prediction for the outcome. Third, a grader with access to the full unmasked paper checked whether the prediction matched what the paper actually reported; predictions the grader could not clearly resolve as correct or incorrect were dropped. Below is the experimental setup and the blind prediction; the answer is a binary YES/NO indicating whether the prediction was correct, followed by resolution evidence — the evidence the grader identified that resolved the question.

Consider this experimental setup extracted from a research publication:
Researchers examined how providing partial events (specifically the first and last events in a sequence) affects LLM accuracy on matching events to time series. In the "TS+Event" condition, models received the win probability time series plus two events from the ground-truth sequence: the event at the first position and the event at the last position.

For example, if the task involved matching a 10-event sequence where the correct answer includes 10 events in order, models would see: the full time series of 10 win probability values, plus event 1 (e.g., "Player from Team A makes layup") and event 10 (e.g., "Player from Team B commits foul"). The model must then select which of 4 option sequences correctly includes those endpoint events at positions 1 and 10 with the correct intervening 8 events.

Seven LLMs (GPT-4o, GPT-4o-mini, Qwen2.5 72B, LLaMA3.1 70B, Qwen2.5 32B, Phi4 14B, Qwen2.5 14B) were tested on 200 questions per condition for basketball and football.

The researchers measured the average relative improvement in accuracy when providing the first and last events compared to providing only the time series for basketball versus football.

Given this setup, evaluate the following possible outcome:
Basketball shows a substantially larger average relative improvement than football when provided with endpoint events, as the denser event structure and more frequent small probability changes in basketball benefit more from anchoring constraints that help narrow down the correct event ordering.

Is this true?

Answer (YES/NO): NO